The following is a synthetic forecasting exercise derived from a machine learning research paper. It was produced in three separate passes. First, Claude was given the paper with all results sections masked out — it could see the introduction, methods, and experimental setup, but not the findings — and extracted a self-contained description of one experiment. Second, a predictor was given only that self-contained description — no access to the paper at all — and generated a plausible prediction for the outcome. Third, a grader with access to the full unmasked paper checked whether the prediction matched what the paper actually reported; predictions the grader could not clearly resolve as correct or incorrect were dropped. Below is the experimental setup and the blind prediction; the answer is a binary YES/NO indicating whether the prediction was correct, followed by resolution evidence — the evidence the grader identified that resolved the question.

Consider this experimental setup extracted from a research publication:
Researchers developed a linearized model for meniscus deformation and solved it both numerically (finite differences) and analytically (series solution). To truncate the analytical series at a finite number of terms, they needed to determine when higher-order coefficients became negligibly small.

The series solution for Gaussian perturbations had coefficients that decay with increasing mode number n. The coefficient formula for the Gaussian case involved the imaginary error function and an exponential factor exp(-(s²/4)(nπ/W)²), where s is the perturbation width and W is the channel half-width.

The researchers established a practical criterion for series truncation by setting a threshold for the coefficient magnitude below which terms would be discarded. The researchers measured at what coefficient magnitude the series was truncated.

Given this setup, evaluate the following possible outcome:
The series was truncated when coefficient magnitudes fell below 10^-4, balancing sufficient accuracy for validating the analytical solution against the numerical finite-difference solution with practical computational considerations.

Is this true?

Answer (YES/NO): NO